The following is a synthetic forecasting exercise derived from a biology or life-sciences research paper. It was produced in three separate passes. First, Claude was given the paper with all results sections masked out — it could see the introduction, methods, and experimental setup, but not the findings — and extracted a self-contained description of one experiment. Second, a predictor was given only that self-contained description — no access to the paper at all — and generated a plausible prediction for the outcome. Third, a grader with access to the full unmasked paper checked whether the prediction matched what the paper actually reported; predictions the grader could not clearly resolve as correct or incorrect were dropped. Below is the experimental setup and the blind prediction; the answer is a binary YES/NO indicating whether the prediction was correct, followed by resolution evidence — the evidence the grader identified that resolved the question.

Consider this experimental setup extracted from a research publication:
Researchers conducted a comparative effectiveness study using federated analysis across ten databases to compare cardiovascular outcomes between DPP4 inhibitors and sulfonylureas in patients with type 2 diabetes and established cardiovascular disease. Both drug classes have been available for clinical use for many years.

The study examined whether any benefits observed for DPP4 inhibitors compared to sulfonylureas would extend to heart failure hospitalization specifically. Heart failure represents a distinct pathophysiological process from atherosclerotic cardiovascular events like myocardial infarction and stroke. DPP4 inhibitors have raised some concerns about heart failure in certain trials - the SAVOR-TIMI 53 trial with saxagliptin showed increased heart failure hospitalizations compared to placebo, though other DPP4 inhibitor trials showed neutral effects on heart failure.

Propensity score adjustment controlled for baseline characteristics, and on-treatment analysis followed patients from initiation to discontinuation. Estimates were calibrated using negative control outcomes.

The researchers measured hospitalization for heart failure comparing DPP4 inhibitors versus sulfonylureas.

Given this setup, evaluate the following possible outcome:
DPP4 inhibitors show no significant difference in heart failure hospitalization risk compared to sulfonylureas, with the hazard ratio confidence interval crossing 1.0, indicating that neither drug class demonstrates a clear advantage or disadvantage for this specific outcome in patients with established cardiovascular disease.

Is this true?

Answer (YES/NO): NO